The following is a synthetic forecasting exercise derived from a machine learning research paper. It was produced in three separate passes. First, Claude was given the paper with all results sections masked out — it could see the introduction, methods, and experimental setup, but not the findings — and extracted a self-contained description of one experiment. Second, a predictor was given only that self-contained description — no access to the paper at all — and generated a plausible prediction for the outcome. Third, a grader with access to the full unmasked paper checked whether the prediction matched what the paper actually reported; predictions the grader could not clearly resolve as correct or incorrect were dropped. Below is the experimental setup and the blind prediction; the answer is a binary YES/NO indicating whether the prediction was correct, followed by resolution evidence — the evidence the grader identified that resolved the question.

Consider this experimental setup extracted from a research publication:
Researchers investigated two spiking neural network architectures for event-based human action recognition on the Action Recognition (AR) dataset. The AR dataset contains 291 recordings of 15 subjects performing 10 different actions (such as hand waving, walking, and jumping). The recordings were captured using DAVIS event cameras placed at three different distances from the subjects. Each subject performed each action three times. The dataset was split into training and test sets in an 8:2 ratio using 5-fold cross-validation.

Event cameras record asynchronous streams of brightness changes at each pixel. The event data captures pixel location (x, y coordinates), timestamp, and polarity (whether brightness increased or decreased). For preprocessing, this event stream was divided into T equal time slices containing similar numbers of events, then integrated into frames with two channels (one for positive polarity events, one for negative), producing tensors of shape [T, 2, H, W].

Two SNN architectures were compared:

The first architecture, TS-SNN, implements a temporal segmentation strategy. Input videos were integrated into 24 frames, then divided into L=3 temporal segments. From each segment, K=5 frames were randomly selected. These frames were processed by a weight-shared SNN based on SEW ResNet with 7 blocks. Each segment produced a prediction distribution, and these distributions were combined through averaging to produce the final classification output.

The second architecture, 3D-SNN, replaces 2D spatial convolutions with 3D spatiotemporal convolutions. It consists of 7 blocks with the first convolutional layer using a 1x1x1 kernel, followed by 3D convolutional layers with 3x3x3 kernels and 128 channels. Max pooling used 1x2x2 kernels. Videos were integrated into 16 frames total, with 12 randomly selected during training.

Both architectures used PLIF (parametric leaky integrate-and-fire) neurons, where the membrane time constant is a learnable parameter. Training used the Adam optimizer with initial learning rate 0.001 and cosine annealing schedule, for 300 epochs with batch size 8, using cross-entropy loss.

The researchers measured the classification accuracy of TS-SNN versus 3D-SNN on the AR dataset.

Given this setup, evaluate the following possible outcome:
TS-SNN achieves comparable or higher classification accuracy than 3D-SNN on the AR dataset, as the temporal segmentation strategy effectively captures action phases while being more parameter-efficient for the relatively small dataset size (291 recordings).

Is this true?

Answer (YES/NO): NO